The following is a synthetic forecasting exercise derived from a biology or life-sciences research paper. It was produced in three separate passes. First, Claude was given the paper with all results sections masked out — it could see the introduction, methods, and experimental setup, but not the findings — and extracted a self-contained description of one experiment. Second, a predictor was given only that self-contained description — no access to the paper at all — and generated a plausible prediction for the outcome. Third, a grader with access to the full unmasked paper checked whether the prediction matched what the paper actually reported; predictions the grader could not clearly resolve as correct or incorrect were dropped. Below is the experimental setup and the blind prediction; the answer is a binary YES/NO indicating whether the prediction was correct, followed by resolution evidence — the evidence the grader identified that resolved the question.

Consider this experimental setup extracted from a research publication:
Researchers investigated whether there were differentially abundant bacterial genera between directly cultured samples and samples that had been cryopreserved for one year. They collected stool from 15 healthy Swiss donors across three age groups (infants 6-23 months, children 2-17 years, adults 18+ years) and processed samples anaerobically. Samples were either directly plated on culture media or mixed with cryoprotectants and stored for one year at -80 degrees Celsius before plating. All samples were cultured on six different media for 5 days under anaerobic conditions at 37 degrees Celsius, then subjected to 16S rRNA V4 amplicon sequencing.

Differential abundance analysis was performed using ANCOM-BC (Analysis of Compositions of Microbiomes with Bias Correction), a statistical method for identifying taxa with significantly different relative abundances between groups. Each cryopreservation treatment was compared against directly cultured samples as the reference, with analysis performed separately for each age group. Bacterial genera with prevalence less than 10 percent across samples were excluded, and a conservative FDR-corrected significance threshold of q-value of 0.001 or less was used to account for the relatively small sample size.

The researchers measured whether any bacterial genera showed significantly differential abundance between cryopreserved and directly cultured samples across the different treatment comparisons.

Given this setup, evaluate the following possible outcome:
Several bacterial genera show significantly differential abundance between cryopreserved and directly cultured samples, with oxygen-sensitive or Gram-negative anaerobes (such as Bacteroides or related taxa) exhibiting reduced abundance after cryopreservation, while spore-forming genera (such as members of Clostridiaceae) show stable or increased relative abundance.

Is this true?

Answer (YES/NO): NO